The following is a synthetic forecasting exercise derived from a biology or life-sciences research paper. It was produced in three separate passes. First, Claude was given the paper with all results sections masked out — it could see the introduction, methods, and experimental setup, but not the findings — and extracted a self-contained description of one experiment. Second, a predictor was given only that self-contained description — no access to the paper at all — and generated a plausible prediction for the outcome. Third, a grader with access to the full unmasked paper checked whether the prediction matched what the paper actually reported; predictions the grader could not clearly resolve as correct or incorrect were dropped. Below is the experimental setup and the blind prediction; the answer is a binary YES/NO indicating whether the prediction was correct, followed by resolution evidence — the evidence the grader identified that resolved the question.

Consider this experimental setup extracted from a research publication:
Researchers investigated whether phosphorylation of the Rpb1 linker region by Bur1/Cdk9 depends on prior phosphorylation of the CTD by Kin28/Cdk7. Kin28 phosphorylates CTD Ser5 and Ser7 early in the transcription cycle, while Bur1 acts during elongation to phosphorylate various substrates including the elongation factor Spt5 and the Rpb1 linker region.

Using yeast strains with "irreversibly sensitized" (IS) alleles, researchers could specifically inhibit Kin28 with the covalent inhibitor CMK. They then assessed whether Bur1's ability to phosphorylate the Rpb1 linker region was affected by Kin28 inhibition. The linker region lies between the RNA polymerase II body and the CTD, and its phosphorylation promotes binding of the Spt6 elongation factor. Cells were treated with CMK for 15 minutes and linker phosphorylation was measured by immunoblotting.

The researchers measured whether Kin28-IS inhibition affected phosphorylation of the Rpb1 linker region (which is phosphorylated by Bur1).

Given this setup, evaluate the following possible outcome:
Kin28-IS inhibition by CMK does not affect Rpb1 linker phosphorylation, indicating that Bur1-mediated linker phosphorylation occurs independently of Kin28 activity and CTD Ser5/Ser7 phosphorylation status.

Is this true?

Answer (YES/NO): YES